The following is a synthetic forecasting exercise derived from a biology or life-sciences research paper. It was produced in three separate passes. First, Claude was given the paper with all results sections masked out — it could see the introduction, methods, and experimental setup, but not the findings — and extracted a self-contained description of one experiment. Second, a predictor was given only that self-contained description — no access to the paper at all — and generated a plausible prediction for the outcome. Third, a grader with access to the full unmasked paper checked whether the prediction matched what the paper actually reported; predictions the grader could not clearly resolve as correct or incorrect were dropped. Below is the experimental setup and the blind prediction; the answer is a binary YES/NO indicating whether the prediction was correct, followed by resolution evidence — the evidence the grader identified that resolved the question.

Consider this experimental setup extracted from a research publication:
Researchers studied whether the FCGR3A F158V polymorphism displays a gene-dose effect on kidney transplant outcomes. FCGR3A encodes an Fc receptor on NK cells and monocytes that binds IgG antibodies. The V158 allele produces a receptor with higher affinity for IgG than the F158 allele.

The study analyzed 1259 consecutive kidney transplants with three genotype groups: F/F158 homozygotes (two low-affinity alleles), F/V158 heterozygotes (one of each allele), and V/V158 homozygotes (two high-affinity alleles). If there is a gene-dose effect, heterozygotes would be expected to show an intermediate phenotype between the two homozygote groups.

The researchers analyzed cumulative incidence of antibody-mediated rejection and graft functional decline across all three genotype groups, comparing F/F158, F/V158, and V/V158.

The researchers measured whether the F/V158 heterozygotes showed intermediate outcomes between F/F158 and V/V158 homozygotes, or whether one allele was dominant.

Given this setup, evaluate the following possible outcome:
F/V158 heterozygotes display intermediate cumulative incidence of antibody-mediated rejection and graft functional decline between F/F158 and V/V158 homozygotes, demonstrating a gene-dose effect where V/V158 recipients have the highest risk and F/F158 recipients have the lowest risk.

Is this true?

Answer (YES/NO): YES